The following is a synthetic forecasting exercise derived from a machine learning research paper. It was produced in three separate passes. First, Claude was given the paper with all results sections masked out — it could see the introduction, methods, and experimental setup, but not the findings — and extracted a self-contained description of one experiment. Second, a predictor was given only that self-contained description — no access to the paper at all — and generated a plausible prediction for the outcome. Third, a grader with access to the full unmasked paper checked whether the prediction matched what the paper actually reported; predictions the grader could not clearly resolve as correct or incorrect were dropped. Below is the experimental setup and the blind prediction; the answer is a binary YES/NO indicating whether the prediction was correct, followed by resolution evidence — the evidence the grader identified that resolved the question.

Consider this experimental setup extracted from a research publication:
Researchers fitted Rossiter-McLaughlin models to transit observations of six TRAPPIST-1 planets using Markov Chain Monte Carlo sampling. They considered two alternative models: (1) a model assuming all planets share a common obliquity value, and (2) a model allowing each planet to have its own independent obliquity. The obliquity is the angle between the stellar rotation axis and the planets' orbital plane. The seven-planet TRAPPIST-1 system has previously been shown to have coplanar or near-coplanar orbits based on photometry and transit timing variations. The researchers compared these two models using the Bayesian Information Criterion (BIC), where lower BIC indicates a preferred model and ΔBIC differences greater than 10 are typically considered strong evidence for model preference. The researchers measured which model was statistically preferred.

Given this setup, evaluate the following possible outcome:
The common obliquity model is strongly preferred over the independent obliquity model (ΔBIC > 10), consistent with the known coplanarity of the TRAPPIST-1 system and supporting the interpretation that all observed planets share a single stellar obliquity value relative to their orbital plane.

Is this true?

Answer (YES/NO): YES